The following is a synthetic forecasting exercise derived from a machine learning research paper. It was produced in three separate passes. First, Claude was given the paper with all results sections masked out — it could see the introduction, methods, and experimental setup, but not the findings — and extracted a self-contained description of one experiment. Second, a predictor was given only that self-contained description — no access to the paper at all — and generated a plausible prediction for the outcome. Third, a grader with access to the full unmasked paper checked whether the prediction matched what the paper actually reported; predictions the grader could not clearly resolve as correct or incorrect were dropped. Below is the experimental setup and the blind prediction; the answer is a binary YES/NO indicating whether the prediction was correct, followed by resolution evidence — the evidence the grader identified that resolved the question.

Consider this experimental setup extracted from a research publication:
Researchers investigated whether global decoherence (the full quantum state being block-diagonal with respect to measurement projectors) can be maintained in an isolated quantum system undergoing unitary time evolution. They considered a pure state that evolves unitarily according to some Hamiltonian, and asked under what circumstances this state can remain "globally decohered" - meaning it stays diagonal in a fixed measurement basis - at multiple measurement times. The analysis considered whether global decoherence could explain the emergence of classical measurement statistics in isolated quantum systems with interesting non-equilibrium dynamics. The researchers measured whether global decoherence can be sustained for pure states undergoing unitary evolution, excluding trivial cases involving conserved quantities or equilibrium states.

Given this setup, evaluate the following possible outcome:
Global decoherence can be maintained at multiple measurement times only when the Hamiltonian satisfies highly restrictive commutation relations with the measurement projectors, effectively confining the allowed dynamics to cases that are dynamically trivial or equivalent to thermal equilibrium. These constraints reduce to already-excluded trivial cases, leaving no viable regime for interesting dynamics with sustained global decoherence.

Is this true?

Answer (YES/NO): NO